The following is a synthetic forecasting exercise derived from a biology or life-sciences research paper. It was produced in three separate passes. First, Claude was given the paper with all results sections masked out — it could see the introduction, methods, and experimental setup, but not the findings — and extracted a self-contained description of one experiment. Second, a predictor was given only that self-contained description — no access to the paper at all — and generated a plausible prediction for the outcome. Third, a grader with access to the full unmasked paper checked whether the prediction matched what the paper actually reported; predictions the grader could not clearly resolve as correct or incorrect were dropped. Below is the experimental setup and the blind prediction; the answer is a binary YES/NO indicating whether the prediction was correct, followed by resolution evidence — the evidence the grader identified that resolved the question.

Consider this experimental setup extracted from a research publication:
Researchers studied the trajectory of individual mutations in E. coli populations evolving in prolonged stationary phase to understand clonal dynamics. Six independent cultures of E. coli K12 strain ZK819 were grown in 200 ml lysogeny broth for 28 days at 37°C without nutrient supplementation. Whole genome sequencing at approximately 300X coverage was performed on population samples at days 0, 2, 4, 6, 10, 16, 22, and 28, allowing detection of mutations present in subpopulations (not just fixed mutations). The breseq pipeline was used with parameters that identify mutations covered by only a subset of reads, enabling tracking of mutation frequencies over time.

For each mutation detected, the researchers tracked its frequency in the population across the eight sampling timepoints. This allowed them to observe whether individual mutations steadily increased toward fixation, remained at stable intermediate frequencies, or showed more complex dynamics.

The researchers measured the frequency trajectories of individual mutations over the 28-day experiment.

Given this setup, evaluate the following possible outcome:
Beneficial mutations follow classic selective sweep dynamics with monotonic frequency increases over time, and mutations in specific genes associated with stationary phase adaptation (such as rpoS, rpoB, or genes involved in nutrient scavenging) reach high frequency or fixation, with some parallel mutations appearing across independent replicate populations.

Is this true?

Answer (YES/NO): NO